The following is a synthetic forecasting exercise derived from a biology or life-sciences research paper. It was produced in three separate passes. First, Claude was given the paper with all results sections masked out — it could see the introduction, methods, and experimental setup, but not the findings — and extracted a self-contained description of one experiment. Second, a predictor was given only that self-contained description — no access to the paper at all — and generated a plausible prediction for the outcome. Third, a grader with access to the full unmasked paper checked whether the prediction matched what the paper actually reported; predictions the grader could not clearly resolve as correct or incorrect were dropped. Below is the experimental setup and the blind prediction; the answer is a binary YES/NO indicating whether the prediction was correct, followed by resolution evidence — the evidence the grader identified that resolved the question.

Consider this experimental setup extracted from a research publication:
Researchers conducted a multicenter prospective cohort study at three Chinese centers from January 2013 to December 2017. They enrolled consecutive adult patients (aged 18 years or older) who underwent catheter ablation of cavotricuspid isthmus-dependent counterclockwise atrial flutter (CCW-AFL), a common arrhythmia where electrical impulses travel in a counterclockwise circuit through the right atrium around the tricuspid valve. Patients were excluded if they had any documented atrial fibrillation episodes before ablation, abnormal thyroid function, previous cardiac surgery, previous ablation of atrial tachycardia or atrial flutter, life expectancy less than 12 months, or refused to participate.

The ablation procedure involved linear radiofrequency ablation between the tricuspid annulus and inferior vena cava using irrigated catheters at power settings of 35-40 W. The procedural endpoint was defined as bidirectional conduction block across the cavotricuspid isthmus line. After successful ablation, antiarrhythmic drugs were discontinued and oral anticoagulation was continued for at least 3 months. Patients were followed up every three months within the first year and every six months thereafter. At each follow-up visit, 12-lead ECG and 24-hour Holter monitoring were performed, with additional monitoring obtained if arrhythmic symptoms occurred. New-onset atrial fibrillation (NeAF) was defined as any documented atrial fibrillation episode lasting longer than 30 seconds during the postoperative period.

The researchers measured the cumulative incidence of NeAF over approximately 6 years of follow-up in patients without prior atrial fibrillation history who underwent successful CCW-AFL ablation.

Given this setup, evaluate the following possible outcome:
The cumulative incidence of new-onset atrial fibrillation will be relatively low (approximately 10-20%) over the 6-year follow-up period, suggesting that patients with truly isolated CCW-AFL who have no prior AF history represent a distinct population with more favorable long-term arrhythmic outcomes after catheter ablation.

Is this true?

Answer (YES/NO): NO